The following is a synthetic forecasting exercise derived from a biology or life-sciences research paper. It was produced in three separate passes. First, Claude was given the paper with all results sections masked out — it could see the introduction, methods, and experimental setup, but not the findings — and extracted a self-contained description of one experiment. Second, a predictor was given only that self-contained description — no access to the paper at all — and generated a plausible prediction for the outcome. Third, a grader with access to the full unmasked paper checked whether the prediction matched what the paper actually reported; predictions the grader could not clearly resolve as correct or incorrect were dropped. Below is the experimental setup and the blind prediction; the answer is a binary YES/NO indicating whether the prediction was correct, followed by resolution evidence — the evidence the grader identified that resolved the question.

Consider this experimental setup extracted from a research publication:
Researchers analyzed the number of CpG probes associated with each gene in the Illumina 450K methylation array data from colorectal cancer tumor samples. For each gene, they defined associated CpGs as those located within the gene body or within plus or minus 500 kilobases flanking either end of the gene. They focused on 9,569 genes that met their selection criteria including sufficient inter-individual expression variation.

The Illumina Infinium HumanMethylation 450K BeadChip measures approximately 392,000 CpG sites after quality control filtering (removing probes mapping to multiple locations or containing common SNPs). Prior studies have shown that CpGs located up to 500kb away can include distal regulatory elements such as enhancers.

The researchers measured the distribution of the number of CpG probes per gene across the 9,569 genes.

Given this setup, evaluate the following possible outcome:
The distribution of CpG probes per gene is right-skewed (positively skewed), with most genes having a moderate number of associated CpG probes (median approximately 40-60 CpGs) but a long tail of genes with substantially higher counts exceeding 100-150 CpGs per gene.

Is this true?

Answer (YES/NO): NO